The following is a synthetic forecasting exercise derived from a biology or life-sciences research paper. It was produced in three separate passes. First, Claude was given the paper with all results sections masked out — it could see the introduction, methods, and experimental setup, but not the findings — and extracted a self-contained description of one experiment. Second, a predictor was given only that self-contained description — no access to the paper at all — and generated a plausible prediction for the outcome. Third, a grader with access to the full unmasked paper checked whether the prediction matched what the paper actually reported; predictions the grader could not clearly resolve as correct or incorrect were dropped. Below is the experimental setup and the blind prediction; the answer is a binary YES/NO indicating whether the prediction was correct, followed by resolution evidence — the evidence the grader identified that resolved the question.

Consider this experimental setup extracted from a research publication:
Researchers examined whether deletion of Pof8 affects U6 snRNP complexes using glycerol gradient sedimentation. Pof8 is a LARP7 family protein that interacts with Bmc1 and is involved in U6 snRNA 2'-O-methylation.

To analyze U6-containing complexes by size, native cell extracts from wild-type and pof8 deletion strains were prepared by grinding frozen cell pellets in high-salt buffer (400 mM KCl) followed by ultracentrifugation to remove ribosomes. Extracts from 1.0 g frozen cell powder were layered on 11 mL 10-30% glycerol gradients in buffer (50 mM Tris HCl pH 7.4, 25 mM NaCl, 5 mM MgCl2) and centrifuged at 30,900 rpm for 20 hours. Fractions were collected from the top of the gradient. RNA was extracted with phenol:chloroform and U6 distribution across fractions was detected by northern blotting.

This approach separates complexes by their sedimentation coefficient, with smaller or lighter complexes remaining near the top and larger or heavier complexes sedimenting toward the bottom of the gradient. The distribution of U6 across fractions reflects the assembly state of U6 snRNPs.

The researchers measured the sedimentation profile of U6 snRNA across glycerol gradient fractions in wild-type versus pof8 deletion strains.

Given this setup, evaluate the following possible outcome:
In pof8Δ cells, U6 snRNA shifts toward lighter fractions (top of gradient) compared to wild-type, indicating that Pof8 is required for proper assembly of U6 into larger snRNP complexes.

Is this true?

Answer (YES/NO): NO